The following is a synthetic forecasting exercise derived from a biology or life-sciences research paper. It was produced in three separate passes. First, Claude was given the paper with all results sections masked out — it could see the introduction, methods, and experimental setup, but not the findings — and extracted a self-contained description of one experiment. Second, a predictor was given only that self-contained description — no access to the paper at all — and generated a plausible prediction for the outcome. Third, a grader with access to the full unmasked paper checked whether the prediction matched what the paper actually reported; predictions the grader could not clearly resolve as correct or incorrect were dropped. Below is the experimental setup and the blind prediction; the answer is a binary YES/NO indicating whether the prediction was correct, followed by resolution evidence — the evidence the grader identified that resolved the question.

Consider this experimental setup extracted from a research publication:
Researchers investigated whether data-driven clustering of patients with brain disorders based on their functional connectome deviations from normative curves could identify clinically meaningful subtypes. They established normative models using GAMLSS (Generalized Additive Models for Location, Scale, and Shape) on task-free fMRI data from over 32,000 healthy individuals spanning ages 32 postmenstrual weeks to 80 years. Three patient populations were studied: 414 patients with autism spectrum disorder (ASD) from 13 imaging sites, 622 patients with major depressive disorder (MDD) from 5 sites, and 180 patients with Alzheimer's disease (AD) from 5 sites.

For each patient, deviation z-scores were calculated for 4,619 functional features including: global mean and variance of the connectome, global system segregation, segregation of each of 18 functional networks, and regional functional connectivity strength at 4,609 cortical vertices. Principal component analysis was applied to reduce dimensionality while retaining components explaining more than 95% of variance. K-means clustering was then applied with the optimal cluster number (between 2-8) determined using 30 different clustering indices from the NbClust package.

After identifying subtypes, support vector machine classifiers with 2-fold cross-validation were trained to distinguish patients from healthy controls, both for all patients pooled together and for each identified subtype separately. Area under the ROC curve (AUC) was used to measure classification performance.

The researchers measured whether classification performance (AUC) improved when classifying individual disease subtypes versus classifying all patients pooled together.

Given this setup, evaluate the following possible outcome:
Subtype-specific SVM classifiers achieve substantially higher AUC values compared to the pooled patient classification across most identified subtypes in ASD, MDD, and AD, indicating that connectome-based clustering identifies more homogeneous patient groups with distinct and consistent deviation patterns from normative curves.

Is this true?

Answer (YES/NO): YES